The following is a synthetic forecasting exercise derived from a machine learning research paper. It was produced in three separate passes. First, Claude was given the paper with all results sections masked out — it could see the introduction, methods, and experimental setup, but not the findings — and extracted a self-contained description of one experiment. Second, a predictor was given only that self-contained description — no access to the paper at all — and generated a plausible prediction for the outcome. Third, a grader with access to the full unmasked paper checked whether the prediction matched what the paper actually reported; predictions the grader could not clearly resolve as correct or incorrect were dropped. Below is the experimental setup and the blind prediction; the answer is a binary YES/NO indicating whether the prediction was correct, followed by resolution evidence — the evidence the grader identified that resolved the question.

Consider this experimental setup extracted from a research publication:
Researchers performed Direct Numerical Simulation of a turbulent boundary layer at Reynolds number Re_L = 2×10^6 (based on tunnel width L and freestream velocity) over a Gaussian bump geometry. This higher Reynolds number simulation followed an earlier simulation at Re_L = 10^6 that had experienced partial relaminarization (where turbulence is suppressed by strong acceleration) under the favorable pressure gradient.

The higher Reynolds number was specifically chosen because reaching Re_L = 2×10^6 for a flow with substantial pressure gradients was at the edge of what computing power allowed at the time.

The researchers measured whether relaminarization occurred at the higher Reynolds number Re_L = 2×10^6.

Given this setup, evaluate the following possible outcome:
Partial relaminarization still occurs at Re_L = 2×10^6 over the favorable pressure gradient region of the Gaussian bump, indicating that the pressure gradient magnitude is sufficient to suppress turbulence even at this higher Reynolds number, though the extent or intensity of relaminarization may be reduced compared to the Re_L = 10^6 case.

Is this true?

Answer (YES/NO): NO